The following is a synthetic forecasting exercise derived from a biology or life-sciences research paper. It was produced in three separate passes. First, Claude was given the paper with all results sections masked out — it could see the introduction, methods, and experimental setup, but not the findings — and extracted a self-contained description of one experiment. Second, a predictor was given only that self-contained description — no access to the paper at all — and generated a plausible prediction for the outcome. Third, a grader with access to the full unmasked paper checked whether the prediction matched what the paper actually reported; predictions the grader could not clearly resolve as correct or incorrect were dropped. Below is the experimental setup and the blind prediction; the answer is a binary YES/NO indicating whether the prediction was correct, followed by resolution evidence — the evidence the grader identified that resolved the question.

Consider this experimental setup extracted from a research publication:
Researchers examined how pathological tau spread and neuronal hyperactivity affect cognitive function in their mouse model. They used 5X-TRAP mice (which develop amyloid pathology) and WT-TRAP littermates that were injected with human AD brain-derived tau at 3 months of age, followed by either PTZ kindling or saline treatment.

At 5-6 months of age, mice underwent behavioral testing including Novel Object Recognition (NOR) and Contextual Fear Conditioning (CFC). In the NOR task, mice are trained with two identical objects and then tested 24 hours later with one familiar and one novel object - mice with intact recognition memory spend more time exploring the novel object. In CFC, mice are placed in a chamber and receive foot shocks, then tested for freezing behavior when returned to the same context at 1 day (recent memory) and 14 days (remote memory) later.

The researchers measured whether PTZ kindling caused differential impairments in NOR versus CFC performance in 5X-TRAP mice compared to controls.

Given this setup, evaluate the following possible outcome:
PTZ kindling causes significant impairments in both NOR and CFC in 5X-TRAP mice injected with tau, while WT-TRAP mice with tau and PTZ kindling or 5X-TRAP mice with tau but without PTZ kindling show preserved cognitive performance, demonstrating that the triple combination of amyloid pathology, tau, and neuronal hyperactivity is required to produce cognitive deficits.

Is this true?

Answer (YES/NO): NO